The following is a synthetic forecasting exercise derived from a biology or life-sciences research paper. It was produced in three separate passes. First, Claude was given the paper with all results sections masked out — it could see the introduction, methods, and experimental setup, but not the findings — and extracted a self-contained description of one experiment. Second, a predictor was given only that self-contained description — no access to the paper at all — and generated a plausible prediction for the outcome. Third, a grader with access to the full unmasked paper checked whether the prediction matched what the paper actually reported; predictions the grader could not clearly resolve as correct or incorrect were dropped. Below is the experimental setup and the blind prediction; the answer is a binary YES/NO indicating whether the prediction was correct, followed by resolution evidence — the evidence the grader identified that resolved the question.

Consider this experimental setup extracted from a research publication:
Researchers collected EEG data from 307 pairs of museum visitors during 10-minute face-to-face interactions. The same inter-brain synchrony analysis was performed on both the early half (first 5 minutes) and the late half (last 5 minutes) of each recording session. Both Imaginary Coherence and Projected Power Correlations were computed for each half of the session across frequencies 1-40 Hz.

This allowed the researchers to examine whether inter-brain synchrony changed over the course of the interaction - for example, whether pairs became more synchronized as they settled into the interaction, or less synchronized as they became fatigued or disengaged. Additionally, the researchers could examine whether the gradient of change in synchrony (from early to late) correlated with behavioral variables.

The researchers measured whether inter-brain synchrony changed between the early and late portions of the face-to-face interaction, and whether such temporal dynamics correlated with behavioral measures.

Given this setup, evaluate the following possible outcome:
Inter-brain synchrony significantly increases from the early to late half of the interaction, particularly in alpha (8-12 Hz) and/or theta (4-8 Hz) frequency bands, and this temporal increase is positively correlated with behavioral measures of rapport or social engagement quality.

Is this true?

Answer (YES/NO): NO